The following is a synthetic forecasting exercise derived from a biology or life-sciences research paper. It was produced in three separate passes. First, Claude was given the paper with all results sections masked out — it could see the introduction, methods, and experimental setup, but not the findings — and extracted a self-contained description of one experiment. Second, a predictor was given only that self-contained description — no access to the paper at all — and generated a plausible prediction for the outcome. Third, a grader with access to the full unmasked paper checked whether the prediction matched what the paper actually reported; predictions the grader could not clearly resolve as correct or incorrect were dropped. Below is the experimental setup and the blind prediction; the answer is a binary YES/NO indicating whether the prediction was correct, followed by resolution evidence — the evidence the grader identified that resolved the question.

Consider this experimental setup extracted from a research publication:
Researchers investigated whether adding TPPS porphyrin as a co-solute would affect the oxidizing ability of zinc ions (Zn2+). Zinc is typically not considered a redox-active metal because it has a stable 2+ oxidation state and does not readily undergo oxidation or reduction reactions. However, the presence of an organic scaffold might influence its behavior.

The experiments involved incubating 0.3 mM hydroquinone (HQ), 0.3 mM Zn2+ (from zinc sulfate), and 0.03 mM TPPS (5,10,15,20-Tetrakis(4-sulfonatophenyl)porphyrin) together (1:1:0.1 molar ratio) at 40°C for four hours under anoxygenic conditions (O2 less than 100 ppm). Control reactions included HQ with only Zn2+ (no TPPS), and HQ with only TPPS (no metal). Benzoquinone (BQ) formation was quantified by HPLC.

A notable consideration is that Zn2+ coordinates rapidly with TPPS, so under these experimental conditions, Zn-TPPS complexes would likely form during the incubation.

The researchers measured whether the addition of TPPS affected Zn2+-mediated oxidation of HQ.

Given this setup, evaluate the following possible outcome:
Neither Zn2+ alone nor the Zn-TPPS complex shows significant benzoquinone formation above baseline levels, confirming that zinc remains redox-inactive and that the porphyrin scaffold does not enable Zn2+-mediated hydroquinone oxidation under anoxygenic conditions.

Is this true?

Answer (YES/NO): YES